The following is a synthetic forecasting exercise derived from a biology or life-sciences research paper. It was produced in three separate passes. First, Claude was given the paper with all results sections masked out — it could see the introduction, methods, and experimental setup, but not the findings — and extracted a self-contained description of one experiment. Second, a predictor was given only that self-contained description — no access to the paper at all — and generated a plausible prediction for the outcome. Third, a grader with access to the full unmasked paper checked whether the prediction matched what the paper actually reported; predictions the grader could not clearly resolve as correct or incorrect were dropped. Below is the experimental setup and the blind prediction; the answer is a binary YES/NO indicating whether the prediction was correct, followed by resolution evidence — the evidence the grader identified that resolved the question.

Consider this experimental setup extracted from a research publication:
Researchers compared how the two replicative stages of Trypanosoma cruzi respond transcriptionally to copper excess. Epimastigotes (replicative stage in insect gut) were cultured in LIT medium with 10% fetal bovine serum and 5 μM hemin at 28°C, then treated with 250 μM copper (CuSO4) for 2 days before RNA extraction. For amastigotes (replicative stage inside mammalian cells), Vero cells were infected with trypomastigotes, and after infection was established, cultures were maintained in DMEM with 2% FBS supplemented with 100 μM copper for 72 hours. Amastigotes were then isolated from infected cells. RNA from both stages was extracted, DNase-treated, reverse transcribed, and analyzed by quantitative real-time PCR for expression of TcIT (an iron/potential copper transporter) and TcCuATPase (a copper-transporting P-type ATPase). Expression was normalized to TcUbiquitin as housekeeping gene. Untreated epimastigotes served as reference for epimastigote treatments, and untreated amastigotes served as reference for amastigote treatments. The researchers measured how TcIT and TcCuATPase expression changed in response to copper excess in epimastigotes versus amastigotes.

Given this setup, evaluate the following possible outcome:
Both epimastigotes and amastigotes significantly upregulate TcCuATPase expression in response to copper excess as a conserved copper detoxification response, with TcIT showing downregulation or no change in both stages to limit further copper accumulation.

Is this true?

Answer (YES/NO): NO